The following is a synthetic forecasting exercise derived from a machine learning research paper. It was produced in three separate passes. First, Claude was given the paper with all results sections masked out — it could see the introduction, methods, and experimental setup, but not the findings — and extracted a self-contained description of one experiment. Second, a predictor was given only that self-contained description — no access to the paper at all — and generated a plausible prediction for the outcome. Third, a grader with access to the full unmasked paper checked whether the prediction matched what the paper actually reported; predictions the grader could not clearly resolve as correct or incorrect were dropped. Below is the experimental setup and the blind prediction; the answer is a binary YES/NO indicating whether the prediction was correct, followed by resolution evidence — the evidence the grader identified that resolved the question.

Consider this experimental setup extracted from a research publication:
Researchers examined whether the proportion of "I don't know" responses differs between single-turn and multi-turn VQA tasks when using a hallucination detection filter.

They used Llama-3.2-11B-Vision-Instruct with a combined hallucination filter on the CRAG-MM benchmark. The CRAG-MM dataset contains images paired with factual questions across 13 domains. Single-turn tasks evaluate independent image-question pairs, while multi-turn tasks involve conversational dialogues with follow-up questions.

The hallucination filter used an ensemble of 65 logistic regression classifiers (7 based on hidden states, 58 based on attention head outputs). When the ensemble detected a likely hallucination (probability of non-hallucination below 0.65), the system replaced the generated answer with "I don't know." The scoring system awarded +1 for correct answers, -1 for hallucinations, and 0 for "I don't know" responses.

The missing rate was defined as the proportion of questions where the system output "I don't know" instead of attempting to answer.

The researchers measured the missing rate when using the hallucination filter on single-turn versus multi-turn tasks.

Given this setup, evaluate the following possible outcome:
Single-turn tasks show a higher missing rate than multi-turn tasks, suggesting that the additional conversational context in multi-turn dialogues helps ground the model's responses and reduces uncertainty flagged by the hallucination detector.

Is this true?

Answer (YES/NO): YES